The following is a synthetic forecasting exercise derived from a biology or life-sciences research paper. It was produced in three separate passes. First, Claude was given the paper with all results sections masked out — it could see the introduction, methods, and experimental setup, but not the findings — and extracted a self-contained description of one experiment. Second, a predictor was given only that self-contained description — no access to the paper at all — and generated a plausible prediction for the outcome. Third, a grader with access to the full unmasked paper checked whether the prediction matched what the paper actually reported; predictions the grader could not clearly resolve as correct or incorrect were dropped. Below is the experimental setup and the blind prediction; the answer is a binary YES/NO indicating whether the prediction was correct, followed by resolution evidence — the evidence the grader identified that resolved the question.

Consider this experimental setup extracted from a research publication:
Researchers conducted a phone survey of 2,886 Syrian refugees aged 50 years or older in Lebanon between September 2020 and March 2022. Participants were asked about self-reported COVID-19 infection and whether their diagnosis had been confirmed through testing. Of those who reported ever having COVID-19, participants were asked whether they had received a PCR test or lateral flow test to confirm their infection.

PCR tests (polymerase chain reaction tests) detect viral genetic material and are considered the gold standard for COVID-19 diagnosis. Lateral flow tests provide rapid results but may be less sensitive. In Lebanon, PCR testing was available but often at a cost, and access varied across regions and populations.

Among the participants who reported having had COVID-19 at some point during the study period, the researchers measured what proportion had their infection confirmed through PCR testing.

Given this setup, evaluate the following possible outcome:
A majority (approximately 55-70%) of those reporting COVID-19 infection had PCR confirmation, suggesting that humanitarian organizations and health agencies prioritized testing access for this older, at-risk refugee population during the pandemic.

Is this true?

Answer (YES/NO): NO